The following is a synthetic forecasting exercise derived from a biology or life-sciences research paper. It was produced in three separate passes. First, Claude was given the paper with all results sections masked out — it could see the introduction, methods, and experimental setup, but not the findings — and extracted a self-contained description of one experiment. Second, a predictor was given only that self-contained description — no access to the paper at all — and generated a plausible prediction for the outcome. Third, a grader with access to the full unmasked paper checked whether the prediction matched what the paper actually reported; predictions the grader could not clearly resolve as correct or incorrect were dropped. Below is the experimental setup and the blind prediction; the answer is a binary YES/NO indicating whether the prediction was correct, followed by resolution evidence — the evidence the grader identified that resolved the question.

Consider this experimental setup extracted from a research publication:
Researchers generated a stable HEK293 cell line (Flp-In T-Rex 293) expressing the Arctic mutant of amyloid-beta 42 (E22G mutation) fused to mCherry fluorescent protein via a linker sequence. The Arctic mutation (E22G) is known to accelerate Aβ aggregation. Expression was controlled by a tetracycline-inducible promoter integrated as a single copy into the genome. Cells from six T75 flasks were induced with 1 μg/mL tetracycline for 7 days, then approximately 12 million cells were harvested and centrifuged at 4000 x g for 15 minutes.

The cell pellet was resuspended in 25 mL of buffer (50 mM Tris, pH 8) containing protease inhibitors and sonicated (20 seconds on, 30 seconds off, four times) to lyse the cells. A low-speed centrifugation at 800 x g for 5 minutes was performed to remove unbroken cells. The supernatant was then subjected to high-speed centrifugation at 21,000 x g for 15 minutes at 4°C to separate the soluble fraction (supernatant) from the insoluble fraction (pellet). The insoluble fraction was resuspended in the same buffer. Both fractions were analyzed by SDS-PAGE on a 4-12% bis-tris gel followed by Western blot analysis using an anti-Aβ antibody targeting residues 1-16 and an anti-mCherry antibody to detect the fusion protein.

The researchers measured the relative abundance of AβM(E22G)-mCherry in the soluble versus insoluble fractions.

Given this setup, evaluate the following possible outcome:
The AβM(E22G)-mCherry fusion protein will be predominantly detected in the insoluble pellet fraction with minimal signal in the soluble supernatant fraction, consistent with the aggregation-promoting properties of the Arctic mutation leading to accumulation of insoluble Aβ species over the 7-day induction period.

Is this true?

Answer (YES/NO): NO